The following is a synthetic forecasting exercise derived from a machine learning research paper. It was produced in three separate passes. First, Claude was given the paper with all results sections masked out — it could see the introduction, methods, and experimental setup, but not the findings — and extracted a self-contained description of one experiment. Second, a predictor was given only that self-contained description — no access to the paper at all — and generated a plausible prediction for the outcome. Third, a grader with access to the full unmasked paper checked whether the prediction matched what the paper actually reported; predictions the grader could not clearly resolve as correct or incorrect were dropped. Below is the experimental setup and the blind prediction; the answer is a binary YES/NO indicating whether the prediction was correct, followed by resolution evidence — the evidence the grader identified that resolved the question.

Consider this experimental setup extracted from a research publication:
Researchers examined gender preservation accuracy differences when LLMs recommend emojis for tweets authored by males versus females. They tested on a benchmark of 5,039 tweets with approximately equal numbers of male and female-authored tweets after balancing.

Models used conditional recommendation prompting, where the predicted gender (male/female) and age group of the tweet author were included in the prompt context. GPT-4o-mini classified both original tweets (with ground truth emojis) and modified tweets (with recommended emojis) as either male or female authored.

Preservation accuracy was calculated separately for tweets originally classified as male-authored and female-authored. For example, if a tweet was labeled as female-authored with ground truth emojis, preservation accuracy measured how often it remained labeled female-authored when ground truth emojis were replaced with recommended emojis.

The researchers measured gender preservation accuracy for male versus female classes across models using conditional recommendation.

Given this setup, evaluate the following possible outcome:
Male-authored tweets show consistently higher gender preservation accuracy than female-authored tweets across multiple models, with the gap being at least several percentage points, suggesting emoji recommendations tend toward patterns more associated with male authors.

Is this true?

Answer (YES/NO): NO